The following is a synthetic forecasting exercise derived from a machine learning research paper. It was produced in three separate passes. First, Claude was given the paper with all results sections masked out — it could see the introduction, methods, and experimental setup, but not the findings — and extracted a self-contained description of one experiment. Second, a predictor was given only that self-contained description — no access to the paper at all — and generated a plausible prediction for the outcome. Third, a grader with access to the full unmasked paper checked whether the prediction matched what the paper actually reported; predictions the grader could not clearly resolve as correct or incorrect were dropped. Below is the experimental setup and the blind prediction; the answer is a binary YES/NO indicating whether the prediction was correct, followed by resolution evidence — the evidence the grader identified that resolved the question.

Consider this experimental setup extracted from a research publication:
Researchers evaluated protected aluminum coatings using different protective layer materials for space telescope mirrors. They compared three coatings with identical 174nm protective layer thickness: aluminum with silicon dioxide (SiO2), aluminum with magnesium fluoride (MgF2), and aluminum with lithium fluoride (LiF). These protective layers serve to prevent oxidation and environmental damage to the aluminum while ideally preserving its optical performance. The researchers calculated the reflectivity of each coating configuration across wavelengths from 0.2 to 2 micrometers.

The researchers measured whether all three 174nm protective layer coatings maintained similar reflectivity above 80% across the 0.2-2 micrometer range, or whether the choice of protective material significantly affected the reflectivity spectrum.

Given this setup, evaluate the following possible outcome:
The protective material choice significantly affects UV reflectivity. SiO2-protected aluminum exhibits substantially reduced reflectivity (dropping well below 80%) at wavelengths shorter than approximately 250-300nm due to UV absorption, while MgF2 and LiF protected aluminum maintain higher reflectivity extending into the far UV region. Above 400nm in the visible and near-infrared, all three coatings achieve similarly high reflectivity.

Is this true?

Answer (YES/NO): NO